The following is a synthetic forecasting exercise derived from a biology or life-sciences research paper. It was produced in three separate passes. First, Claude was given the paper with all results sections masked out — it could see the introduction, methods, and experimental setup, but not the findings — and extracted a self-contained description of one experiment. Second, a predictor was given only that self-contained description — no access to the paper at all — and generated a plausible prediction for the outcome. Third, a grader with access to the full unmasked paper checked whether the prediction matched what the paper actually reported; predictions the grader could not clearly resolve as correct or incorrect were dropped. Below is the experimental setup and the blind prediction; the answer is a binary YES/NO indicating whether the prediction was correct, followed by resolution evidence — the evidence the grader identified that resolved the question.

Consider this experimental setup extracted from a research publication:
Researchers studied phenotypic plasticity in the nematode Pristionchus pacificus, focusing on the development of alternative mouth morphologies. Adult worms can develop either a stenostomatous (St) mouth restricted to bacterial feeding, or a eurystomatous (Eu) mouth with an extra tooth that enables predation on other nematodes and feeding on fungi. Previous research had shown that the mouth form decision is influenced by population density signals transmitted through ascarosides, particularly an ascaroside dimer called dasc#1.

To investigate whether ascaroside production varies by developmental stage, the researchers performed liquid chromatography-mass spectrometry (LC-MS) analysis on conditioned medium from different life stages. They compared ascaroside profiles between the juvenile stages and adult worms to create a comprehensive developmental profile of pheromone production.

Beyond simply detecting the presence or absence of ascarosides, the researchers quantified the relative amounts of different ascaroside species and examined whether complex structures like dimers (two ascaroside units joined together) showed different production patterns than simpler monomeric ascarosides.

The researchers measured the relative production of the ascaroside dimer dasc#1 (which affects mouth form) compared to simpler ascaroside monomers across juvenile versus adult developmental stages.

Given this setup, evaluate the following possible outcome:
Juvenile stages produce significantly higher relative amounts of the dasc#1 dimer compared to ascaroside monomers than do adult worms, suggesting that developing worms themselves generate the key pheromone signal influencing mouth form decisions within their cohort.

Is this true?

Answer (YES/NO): NO